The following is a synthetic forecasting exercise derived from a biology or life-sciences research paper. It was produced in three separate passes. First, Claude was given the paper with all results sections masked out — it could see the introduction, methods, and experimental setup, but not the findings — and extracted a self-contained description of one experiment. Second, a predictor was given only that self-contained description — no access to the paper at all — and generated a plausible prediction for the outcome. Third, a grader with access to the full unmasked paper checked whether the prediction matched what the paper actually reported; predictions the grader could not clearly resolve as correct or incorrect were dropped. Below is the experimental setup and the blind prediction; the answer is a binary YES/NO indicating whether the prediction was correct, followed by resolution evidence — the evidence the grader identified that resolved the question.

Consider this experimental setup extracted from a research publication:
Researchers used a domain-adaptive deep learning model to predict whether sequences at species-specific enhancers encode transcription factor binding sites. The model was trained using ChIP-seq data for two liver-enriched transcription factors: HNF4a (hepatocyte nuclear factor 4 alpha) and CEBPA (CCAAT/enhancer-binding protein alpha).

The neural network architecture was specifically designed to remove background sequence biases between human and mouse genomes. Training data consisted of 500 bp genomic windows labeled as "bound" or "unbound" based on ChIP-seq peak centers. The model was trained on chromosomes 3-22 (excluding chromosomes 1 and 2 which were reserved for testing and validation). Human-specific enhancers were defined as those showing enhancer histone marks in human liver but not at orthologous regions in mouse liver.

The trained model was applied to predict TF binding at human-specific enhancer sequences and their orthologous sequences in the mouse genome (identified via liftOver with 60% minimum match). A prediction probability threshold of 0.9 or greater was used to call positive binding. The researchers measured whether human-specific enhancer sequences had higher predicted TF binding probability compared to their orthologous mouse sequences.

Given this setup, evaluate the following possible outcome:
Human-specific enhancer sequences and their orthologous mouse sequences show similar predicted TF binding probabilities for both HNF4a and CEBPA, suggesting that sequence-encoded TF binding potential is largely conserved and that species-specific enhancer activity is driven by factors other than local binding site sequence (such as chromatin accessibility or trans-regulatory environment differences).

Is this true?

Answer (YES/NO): NO